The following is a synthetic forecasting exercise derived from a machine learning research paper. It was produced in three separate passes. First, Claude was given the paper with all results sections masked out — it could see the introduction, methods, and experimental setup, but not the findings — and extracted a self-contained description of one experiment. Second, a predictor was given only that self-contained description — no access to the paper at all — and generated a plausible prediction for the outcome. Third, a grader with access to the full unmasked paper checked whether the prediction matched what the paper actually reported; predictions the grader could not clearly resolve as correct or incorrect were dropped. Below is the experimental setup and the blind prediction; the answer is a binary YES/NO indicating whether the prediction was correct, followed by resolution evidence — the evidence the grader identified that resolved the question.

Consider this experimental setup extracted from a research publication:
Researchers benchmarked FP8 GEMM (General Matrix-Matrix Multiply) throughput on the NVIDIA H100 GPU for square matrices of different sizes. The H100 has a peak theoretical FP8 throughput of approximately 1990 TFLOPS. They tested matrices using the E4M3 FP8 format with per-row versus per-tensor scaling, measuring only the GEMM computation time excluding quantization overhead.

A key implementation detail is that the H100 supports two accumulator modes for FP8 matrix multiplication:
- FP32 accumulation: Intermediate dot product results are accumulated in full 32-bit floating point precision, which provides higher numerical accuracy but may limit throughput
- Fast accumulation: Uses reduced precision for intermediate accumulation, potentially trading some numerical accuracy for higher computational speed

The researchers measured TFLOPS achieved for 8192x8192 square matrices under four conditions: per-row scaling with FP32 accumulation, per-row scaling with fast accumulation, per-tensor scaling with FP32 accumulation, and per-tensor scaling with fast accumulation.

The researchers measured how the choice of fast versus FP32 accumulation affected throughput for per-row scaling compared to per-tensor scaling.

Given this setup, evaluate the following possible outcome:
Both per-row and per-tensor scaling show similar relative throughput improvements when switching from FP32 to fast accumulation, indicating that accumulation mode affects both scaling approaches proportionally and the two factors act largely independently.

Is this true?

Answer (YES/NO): NO